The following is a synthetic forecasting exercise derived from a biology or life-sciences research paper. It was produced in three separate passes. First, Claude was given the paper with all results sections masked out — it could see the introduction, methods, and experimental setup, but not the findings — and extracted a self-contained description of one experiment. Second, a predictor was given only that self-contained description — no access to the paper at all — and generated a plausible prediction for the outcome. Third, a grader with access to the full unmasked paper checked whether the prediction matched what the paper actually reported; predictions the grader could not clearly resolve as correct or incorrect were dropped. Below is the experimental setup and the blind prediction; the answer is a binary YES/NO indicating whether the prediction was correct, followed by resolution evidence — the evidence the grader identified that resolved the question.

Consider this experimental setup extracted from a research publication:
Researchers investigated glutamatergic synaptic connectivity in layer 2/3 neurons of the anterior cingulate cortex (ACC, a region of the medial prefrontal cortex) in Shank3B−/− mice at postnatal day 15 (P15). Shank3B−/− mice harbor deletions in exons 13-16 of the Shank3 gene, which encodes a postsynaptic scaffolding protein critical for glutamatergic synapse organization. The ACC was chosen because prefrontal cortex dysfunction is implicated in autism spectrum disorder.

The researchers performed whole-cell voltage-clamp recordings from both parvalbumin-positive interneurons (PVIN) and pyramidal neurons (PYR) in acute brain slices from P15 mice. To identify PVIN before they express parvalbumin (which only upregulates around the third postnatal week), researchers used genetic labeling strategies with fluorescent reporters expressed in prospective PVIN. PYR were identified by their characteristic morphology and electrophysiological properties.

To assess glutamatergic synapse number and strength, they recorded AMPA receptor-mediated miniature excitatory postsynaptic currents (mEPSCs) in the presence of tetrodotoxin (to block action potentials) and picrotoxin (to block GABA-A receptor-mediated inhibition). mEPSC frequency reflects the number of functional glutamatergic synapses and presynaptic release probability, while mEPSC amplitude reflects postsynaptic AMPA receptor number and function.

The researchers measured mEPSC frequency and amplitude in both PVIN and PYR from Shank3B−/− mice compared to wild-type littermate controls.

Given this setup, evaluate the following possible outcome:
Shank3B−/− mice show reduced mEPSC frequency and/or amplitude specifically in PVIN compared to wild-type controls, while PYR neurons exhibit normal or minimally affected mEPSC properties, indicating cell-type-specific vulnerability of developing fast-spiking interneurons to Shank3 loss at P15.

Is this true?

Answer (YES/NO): NO